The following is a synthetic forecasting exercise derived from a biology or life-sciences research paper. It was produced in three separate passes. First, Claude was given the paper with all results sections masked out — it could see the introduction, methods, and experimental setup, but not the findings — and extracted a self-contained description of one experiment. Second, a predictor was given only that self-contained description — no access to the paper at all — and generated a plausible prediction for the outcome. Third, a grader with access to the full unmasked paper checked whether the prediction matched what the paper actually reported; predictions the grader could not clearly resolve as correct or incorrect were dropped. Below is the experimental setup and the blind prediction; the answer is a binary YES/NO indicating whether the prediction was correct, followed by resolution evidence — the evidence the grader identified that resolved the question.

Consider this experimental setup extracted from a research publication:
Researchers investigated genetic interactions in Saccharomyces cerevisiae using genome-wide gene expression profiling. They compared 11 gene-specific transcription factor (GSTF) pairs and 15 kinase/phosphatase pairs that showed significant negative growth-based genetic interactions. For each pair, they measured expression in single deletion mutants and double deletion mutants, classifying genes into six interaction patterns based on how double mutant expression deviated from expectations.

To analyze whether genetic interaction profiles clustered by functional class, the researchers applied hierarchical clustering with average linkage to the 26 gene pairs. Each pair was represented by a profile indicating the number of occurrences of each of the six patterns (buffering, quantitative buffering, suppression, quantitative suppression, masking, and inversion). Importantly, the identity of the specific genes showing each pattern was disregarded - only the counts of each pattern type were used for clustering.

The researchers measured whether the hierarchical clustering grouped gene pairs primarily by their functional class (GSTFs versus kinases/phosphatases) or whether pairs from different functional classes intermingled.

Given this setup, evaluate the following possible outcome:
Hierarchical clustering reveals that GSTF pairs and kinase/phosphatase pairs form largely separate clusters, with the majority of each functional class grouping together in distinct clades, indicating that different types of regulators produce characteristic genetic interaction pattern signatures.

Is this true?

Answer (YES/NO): NO